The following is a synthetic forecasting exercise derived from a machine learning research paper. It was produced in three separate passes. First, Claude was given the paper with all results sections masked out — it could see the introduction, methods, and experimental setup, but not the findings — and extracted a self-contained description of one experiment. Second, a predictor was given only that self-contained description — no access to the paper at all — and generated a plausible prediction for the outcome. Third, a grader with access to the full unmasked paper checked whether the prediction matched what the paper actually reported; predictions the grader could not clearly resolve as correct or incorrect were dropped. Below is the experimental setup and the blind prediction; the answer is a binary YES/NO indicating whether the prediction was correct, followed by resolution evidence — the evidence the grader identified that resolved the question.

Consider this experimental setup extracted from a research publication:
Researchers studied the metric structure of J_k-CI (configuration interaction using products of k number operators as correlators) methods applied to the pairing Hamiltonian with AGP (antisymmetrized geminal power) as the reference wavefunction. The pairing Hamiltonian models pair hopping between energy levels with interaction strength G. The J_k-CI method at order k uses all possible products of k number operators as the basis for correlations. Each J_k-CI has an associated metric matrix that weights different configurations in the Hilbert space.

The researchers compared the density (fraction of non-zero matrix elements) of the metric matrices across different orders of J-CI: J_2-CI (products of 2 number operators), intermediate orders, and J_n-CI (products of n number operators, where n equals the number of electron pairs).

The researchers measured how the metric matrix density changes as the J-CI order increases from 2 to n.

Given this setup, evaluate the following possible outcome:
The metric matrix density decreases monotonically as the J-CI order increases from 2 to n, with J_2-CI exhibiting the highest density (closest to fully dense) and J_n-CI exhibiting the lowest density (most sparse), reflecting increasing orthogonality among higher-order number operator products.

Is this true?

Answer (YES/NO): YES